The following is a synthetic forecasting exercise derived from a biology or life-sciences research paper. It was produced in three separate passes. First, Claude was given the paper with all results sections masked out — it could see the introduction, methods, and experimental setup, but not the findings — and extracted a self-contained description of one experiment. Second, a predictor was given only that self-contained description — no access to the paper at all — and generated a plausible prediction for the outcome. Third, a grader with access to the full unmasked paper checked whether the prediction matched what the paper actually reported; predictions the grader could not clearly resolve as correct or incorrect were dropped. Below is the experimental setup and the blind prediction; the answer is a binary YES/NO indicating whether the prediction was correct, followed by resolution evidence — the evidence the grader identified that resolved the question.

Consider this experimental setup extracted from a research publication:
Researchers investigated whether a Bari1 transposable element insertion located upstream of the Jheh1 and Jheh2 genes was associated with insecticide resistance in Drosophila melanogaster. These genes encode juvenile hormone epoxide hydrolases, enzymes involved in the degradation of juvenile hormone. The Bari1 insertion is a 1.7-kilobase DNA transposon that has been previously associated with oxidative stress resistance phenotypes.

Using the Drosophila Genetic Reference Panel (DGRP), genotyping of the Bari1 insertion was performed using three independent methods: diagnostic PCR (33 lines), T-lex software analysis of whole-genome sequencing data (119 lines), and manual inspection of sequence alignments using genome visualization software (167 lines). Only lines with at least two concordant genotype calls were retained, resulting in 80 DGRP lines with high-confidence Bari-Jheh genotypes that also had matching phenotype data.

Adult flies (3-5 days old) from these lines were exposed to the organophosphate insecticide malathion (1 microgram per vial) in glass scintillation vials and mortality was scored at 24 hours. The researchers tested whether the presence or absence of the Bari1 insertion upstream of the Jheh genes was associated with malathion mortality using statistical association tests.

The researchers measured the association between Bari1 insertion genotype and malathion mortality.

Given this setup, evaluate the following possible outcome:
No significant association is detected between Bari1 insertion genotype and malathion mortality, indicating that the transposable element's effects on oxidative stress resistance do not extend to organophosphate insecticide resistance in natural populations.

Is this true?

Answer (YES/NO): NO